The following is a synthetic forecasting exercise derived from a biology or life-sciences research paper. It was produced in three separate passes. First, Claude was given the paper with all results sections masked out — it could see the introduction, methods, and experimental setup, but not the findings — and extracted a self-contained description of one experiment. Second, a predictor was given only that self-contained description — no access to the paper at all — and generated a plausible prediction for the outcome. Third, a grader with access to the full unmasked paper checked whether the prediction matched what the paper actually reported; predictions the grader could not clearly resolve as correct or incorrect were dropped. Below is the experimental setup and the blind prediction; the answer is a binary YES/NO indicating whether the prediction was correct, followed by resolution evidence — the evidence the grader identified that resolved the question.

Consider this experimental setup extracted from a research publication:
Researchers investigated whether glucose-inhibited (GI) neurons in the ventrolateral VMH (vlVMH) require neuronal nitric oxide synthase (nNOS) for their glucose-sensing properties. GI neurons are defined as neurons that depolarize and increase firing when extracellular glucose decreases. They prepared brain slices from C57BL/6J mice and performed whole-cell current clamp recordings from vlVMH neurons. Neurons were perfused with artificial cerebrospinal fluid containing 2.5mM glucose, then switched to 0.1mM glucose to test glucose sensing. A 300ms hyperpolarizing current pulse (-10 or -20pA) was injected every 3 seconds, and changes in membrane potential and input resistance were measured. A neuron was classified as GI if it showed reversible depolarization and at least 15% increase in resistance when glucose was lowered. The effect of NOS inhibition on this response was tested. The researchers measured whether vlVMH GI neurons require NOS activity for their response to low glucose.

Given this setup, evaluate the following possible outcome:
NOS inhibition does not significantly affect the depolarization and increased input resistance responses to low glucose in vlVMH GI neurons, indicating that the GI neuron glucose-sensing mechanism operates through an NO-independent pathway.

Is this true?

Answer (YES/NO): NO